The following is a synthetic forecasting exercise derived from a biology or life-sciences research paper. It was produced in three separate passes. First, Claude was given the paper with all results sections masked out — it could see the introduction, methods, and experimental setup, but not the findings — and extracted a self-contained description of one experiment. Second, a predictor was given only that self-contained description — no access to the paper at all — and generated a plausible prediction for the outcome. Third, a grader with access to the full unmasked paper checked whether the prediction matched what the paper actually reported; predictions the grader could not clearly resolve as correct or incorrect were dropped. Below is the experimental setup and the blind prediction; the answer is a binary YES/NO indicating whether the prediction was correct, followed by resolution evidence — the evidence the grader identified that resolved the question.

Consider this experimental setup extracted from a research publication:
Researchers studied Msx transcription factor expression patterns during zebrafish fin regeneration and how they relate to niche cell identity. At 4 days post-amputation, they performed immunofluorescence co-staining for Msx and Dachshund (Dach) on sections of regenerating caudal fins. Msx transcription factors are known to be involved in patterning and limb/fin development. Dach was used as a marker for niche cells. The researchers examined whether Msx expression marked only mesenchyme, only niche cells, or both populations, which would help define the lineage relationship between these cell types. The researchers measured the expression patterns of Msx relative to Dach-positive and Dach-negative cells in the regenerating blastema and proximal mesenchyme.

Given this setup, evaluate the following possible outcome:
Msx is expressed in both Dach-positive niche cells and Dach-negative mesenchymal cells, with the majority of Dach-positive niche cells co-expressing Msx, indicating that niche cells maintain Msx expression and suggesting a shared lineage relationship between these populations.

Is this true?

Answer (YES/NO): YES